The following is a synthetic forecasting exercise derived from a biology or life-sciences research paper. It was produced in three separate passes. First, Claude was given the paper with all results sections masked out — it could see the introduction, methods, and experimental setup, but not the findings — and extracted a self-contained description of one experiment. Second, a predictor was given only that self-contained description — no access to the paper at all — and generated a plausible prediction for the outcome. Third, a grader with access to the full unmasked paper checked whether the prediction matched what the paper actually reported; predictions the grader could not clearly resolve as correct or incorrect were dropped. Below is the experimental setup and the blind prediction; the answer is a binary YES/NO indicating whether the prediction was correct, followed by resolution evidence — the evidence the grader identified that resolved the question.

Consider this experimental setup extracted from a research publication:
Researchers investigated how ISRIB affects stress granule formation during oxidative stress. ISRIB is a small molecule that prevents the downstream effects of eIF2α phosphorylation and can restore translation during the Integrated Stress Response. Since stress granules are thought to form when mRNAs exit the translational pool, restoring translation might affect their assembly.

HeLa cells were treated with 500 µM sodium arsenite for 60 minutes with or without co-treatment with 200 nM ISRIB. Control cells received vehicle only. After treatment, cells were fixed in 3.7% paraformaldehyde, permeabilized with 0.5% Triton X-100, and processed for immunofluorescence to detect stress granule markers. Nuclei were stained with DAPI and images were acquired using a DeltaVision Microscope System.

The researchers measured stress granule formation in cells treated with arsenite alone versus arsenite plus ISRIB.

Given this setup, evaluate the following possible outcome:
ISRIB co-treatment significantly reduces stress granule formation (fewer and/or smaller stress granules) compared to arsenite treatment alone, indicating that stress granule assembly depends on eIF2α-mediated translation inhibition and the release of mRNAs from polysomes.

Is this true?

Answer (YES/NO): YES